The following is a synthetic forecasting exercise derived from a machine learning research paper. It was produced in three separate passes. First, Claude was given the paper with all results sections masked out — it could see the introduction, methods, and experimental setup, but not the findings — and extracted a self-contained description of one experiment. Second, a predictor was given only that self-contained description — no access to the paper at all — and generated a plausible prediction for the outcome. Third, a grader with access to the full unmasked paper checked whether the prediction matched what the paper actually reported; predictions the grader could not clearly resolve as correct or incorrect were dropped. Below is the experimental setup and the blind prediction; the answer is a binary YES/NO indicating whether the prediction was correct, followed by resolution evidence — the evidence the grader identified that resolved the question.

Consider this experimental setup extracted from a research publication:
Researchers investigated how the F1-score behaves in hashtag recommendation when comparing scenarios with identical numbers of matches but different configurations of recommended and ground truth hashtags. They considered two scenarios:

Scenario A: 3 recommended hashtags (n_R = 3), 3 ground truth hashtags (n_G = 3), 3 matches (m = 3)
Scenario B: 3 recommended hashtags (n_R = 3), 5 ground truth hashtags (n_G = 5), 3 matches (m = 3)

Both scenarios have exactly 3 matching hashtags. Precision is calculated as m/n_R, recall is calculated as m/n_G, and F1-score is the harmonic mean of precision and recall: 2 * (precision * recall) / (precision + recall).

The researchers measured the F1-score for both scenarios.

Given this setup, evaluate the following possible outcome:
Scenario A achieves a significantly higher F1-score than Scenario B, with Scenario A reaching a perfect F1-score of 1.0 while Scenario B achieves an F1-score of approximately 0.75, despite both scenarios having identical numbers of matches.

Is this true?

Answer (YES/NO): YES